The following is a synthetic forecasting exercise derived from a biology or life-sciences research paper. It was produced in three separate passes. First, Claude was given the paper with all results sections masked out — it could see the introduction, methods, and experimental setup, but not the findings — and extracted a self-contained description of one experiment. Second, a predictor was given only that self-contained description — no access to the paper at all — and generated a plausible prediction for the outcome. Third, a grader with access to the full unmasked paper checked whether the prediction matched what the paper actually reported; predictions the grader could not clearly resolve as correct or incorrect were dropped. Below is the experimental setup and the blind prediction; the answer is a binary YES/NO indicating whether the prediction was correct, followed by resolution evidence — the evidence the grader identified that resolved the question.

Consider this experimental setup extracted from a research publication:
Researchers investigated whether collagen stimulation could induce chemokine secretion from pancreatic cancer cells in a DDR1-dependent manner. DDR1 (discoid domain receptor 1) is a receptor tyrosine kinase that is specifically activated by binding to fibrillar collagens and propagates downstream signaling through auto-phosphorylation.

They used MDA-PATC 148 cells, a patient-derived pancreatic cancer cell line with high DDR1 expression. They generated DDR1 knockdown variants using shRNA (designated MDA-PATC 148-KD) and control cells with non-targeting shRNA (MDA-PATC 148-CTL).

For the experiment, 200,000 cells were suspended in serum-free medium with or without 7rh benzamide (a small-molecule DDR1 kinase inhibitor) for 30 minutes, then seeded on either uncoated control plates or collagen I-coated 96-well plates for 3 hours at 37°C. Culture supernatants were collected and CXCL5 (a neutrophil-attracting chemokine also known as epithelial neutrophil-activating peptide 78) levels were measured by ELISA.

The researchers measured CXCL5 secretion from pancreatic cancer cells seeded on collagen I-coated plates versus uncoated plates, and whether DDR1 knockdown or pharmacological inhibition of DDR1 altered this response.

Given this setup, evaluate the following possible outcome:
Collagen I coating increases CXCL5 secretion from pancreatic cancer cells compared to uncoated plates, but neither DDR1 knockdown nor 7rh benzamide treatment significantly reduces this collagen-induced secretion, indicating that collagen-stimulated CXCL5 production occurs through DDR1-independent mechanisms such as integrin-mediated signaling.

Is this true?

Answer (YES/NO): NO